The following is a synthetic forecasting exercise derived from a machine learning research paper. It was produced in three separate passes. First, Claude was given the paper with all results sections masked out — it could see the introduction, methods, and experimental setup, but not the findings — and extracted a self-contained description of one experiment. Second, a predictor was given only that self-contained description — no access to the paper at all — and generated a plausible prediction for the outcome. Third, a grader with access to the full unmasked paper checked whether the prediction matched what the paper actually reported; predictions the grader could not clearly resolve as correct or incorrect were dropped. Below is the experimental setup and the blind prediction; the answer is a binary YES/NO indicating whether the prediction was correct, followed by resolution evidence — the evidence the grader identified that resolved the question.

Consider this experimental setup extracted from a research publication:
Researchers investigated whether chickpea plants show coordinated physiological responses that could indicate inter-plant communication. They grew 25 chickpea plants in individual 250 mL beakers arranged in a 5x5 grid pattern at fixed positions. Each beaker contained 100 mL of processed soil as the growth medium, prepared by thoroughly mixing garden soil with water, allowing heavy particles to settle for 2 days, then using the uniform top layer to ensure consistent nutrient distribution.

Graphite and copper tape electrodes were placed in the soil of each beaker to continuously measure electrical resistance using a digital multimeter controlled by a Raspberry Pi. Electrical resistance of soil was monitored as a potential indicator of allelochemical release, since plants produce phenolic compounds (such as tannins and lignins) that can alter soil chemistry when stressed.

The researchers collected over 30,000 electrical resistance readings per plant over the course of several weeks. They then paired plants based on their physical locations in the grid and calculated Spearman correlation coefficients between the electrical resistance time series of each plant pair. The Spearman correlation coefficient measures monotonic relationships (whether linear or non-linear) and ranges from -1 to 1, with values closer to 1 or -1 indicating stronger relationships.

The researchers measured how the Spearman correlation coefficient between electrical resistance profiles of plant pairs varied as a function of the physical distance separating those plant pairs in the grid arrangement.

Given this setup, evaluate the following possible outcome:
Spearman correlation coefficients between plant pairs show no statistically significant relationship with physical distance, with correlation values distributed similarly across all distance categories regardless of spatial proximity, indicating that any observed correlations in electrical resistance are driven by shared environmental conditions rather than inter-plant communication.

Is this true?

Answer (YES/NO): NO